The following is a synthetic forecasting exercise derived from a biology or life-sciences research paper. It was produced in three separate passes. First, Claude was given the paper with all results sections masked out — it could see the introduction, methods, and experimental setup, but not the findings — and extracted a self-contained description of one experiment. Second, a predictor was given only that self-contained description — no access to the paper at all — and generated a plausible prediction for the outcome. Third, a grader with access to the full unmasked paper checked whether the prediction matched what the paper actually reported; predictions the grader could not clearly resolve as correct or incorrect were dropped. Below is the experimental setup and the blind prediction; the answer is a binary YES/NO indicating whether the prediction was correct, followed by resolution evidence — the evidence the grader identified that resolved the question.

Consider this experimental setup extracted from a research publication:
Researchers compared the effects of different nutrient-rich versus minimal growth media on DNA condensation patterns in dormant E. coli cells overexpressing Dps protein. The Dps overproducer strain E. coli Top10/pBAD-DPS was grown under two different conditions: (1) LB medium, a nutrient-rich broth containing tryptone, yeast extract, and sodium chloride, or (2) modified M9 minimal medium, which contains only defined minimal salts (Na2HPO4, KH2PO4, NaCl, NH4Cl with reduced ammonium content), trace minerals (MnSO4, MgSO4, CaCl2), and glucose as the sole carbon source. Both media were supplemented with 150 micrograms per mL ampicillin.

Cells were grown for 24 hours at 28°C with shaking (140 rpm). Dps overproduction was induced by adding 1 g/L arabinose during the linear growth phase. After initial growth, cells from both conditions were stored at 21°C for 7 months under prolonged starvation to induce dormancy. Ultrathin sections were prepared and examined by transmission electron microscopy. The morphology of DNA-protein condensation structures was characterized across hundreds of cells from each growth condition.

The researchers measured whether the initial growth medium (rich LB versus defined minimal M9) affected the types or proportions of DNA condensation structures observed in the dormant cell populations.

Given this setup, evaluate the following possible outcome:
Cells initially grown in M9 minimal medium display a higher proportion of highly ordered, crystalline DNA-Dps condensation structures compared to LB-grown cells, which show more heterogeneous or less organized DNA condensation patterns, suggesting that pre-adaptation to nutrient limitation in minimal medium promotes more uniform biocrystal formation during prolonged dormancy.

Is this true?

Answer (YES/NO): NO